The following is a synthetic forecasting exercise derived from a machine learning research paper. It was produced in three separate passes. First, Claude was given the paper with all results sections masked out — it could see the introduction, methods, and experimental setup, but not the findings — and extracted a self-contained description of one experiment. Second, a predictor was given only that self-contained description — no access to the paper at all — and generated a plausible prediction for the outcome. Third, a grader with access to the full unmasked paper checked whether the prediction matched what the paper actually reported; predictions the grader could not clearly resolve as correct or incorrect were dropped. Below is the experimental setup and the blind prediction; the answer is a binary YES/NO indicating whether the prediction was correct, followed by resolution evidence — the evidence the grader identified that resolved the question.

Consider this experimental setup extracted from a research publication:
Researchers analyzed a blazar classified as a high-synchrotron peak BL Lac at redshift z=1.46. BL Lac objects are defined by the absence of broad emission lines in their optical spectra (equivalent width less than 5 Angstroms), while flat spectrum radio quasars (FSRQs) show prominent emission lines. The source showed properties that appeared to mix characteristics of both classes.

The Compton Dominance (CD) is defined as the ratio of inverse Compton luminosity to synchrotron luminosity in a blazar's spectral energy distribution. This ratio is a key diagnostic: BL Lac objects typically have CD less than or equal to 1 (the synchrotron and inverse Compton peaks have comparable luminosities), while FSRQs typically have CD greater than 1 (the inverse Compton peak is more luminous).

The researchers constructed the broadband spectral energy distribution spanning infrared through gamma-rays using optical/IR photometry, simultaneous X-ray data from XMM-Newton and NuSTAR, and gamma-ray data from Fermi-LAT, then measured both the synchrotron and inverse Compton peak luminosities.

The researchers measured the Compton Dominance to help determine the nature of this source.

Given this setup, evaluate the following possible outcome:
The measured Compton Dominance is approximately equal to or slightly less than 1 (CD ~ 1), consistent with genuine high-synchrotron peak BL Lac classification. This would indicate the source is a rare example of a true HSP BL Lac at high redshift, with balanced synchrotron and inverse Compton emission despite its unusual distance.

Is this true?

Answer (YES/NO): NO